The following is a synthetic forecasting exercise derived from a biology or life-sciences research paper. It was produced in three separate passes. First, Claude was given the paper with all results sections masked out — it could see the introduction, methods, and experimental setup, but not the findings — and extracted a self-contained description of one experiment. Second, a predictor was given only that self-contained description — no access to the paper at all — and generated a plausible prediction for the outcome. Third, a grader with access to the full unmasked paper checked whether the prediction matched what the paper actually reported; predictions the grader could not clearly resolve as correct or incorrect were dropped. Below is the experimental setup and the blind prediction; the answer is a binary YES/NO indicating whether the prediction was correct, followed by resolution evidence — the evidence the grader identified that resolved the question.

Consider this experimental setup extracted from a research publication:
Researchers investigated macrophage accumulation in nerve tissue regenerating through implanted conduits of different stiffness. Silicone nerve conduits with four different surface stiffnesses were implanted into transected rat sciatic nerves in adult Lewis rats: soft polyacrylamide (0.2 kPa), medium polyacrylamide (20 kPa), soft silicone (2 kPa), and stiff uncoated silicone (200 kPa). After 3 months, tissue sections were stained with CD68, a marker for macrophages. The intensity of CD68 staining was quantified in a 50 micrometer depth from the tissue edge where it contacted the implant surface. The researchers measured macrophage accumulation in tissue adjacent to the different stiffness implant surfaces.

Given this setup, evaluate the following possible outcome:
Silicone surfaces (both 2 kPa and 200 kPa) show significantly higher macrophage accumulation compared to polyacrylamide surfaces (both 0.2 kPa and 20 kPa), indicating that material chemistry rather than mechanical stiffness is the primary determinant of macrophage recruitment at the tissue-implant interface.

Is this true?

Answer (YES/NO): NO